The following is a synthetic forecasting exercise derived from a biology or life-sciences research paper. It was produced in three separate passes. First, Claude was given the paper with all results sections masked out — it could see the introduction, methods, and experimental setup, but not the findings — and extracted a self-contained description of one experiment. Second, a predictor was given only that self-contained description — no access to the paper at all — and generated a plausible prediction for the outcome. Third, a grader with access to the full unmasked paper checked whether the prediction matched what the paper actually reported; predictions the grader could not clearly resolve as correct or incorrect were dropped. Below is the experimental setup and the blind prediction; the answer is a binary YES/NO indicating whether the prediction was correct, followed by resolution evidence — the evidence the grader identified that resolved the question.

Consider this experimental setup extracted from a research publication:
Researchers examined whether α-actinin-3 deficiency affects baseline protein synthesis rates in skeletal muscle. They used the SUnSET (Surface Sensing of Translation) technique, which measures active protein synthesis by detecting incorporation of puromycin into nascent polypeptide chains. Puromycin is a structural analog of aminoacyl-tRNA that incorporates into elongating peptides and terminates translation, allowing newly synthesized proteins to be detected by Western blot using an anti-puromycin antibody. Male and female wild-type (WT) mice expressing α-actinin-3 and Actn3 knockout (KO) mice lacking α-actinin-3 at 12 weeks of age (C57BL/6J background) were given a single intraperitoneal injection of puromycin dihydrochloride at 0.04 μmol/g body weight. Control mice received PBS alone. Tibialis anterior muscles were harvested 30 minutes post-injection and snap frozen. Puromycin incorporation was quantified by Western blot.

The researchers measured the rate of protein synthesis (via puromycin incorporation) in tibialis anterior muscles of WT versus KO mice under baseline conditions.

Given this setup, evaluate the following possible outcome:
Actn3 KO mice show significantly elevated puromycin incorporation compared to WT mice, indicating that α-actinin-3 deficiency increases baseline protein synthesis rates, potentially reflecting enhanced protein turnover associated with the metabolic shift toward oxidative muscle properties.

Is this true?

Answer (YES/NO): YES